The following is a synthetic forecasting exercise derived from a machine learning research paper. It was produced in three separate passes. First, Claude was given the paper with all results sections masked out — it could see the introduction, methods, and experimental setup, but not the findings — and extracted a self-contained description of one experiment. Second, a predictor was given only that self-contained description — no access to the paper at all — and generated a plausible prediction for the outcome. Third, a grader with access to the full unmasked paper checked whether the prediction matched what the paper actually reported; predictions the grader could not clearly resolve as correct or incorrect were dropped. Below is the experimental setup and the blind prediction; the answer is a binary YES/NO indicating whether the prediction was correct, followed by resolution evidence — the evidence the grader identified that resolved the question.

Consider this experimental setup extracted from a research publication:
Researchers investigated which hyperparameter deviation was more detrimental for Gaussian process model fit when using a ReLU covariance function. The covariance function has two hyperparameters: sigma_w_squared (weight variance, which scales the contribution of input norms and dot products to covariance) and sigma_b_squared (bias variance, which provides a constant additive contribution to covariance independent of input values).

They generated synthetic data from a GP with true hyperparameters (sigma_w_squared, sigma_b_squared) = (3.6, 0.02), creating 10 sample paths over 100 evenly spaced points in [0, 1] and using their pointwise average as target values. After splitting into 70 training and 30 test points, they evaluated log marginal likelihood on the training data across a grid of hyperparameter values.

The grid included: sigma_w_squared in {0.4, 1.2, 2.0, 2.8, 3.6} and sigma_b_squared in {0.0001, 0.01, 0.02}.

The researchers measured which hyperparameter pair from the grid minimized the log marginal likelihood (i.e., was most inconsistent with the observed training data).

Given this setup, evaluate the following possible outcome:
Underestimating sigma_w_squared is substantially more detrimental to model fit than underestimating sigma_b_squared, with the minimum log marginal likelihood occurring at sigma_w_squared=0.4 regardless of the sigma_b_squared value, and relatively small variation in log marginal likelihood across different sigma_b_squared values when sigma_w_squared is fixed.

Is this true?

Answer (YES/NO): NO